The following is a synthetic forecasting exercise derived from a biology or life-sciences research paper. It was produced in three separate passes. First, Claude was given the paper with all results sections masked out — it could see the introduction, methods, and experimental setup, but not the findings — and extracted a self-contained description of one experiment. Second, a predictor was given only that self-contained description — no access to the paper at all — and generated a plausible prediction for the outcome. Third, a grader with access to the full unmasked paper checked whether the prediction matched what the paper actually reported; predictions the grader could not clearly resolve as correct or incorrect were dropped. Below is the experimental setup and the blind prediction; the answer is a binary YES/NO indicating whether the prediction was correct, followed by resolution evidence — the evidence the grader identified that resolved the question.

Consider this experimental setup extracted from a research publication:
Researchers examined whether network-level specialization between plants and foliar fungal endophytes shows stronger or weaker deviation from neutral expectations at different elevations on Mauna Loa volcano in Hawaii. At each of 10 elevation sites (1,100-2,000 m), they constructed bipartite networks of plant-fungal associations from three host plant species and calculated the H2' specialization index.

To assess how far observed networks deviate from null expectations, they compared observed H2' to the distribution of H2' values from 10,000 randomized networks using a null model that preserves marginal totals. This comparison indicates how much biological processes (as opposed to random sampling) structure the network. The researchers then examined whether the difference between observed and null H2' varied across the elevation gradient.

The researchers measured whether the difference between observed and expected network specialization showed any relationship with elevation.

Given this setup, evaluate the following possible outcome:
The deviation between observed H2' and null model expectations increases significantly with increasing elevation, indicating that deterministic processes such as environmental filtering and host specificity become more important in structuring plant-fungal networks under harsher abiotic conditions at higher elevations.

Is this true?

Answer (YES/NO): NO